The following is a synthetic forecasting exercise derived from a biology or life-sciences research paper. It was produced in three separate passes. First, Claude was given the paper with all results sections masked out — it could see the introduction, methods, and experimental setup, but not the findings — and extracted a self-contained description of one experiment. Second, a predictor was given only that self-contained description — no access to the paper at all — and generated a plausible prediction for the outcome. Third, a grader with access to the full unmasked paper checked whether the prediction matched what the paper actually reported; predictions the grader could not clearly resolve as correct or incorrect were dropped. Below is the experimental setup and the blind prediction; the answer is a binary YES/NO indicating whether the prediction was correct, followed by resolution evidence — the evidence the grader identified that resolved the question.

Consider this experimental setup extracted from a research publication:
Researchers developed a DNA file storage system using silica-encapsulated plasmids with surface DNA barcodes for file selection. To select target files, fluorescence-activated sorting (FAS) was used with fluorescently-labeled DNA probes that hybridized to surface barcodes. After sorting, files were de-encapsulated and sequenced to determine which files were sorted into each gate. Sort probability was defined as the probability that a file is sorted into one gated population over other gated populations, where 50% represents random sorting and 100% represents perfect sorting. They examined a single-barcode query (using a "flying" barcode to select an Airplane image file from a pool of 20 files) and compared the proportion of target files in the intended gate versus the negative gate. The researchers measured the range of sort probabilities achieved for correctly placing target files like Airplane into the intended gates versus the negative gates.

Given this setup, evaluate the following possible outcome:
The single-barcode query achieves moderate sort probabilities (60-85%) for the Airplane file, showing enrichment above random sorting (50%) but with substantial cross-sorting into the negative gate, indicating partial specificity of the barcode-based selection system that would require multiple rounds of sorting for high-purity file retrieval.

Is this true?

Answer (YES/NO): NO